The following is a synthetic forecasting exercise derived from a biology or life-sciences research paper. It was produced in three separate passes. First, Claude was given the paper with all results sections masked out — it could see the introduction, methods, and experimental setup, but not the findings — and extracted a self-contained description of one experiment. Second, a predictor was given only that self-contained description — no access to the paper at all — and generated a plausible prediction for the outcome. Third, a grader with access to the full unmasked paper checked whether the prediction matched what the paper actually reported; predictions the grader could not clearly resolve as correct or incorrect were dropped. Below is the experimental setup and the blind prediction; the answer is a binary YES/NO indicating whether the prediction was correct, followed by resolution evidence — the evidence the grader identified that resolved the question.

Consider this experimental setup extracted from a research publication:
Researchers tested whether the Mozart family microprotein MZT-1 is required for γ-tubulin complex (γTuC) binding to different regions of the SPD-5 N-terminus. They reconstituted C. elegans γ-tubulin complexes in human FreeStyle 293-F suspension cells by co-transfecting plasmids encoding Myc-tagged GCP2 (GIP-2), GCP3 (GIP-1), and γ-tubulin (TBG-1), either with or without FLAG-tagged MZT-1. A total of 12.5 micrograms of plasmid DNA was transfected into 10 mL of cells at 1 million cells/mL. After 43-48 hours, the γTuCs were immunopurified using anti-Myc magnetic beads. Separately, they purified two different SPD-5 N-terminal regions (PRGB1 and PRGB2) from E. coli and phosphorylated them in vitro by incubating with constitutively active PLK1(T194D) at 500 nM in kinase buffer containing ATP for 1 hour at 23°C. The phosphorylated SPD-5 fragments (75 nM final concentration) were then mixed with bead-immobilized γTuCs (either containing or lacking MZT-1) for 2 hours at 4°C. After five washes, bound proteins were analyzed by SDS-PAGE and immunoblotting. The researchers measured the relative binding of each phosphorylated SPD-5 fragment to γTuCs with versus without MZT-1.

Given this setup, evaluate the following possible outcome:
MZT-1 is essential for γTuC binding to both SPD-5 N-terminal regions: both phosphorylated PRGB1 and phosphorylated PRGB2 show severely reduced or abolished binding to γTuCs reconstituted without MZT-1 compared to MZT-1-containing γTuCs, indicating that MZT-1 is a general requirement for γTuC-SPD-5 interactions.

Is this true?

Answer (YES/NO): NO